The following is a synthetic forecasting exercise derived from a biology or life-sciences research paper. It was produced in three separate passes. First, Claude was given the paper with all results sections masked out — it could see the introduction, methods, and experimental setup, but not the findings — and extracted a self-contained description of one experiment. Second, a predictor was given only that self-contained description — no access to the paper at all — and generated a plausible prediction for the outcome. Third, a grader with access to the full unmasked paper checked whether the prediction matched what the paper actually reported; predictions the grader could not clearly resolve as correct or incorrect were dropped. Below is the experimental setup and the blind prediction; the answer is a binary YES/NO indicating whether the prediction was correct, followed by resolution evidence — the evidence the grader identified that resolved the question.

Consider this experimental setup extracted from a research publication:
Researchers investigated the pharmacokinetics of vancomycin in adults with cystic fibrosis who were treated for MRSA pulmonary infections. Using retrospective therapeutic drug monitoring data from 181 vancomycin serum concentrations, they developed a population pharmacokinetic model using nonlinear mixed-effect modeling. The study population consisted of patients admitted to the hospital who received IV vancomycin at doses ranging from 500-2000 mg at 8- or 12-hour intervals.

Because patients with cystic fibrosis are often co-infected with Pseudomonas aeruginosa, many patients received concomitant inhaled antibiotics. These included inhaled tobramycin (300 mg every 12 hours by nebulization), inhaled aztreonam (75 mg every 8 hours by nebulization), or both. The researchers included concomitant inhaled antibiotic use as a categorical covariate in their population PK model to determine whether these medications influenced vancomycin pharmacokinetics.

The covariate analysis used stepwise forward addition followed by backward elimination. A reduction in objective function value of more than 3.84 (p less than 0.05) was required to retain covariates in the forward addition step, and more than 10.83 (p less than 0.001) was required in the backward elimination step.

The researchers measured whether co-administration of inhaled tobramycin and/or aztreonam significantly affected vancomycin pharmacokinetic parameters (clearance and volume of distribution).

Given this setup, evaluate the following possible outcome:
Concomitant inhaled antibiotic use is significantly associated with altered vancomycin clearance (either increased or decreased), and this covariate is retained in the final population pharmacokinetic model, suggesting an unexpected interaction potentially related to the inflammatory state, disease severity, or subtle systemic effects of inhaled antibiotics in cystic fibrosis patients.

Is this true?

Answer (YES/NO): NO